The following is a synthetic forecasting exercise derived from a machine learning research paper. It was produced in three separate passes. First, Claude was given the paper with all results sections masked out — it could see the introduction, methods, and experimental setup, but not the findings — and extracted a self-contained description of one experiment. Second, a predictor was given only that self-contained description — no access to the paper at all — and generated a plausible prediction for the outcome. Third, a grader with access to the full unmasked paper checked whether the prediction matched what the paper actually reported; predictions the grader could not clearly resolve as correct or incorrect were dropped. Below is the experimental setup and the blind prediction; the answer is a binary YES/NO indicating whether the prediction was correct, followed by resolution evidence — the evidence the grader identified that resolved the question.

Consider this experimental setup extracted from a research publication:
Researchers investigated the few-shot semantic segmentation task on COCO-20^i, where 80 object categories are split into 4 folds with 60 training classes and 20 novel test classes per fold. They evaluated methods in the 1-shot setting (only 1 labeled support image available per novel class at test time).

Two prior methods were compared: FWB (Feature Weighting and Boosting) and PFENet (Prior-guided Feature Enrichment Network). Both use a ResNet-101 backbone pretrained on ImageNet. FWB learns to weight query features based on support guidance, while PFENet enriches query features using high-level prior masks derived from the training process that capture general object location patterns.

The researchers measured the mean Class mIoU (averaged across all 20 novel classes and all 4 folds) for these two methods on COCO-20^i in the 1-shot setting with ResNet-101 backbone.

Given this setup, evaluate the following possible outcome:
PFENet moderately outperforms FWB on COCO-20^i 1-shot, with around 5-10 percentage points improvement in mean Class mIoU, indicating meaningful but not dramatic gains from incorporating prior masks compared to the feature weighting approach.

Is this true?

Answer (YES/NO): NO